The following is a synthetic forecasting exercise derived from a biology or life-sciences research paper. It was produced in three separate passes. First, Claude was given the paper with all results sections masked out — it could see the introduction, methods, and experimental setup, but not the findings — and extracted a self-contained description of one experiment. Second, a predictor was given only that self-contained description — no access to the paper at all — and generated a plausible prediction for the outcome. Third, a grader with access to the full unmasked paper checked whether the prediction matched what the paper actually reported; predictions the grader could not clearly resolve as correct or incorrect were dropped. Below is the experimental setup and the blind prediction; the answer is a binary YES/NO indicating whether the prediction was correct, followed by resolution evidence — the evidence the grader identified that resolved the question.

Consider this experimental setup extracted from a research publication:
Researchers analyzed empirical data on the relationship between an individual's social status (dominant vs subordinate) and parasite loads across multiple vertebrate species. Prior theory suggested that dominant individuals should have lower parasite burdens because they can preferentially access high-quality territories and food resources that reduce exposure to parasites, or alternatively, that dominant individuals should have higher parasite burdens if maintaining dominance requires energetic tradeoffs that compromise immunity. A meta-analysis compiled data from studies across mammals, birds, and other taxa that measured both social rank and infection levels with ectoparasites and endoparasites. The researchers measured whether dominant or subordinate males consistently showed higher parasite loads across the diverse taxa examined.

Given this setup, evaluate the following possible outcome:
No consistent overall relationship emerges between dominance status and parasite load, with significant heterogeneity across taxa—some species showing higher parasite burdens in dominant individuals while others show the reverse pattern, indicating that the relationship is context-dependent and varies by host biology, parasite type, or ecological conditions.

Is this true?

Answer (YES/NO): NO